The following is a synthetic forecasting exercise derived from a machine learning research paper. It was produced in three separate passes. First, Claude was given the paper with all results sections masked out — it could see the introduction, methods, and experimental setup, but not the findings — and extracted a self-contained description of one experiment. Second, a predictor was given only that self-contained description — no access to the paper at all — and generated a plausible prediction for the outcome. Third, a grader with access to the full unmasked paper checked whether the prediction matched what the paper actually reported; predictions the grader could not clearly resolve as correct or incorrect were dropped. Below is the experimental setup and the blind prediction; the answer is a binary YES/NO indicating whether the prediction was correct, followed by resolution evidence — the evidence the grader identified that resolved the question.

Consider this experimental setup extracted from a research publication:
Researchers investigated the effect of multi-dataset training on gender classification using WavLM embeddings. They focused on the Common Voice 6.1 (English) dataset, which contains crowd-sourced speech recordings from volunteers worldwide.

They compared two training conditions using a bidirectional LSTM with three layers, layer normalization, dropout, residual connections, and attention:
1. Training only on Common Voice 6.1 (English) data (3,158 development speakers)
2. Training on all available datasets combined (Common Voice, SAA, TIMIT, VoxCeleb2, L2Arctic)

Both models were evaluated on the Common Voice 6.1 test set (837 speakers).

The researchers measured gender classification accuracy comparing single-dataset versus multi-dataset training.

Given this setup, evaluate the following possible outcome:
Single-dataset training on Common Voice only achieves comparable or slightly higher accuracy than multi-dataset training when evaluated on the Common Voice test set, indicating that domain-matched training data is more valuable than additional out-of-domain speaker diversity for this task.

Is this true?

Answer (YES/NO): NO